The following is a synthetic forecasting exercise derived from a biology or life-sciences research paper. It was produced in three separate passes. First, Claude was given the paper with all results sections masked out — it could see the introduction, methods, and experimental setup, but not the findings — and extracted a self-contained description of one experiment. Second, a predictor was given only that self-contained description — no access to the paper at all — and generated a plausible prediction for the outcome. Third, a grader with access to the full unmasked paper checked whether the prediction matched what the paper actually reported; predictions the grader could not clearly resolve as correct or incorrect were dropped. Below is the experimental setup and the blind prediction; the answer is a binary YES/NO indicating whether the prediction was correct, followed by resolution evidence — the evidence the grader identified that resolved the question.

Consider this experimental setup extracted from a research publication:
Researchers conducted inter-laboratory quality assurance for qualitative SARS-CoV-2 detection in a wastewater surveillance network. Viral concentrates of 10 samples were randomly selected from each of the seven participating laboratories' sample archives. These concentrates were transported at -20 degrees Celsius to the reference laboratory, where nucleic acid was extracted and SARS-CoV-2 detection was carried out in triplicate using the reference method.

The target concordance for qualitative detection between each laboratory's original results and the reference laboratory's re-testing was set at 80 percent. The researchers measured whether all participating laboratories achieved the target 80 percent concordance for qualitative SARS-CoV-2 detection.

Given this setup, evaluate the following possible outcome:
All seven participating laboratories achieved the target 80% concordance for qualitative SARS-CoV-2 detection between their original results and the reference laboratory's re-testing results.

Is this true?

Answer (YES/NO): YES